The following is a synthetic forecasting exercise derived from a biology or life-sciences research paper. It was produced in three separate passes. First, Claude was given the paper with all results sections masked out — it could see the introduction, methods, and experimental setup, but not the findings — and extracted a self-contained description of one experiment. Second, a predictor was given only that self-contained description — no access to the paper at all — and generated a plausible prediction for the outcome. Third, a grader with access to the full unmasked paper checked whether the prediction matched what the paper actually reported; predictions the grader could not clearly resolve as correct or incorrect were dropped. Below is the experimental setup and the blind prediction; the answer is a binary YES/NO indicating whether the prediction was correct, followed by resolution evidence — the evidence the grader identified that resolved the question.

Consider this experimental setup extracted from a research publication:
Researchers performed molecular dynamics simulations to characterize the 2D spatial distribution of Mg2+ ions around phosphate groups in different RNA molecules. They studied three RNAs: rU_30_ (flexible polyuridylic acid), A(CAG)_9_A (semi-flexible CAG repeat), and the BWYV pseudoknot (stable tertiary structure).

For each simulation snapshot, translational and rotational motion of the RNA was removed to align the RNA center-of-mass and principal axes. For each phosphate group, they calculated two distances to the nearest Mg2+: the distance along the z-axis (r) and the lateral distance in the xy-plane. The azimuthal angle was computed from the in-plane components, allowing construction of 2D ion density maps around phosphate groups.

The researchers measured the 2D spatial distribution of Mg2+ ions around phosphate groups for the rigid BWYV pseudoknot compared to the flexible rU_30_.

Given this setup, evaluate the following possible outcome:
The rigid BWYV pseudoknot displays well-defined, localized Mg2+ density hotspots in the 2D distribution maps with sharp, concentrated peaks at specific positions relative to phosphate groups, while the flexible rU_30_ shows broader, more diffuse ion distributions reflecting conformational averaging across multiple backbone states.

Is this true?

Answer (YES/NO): YES